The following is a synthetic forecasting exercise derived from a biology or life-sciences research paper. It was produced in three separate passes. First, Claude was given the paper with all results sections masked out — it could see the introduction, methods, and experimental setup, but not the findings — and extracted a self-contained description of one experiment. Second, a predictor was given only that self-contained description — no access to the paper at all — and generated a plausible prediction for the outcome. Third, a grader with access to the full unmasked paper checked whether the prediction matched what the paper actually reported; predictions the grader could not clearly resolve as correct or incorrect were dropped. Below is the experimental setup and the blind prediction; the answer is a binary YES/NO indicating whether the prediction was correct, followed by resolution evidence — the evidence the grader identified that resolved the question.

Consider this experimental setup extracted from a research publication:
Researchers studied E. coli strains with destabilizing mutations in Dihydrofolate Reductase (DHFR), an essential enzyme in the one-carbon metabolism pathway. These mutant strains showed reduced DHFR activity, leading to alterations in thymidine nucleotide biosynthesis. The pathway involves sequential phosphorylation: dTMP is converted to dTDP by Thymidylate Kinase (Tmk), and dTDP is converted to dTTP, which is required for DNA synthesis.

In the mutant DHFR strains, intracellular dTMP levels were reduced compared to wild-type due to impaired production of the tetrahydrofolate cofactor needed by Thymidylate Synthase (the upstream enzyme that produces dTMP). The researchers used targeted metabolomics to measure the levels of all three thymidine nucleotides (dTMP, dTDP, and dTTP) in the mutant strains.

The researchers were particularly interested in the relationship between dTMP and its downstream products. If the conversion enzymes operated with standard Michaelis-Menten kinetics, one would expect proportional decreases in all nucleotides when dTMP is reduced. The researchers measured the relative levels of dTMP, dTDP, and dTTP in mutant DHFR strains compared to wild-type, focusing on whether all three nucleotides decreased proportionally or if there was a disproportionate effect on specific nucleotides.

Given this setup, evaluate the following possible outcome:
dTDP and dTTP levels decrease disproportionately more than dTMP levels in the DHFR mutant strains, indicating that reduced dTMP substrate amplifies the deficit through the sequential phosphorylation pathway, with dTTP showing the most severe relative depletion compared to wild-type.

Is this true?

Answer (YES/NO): YES